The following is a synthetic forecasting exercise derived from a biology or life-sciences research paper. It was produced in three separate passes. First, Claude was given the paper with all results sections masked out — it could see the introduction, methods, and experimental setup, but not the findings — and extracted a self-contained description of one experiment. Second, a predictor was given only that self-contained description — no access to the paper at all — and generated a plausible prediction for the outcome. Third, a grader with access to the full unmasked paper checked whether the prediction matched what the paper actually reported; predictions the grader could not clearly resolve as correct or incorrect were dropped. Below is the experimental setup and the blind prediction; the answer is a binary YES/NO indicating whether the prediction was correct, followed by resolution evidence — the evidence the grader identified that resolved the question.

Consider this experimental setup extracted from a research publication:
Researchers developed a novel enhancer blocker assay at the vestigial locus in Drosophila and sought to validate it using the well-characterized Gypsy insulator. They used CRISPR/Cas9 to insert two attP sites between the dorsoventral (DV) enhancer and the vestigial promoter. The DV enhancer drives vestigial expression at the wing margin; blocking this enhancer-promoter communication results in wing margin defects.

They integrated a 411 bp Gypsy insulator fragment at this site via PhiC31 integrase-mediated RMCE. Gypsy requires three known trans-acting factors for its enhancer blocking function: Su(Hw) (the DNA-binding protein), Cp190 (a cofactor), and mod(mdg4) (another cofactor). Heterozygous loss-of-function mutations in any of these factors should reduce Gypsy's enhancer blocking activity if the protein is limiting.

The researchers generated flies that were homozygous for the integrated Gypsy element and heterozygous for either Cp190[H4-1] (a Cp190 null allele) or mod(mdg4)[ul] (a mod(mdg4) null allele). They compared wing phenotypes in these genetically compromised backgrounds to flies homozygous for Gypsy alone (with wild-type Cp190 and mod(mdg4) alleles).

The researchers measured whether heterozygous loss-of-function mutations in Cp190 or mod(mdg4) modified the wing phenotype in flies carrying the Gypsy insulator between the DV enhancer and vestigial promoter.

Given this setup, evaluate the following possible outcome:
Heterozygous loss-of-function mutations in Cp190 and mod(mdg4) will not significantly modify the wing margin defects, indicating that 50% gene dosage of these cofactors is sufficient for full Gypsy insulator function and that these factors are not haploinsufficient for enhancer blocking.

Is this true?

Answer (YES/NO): NO